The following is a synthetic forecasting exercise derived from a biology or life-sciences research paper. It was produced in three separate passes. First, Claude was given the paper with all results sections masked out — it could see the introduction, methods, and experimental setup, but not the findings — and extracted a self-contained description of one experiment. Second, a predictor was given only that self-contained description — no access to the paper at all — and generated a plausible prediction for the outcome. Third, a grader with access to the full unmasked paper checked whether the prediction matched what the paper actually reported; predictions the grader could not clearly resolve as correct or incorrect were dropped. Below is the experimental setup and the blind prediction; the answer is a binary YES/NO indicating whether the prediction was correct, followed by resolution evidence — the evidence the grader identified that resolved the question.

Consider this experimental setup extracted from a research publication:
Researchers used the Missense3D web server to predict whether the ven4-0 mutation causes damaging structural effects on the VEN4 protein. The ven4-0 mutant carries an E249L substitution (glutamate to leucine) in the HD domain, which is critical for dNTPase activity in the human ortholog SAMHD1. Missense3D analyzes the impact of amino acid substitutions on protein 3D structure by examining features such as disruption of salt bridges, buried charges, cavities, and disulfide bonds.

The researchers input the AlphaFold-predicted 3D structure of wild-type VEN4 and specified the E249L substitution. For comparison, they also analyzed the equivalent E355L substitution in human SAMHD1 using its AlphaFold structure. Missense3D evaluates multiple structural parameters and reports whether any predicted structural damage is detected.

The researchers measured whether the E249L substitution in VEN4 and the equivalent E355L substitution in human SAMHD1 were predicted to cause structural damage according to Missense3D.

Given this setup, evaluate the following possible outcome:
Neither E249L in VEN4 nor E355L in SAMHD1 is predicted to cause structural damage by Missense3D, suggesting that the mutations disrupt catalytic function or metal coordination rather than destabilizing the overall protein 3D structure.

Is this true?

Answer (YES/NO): NO